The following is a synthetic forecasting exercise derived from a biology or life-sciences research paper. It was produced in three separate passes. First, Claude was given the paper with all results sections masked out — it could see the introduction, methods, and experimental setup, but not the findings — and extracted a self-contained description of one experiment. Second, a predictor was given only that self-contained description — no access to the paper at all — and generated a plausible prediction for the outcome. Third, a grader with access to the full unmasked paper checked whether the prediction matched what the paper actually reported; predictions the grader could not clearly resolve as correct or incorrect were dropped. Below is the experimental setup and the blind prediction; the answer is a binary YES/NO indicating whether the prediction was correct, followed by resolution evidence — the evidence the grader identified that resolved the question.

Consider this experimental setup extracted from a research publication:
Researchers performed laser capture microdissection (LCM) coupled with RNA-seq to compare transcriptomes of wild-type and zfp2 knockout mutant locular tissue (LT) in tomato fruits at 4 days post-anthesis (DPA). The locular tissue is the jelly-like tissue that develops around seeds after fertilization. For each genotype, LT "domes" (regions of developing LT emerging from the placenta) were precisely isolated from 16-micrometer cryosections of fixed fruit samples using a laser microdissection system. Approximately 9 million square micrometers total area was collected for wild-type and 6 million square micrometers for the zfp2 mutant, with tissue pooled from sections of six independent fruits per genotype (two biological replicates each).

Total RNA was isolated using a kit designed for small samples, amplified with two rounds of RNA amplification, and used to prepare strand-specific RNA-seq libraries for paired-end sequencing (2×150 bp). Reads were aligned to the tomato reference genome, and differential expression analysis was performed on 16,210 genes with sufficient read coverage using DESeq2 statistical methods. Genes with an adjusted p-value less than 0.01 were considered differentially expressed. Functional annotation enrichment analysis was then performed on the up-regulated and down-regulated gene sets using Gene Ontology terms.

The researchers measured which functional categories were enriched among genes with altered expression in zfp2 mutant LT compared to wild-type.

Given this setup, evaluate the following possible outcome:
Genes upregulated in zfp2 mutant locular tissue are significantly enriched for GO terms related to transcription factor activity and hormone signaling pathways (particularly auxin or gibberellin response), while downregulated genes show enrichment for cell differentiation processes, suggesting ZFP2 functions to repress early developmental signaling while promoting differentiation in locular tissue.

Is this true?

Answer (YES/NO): NO